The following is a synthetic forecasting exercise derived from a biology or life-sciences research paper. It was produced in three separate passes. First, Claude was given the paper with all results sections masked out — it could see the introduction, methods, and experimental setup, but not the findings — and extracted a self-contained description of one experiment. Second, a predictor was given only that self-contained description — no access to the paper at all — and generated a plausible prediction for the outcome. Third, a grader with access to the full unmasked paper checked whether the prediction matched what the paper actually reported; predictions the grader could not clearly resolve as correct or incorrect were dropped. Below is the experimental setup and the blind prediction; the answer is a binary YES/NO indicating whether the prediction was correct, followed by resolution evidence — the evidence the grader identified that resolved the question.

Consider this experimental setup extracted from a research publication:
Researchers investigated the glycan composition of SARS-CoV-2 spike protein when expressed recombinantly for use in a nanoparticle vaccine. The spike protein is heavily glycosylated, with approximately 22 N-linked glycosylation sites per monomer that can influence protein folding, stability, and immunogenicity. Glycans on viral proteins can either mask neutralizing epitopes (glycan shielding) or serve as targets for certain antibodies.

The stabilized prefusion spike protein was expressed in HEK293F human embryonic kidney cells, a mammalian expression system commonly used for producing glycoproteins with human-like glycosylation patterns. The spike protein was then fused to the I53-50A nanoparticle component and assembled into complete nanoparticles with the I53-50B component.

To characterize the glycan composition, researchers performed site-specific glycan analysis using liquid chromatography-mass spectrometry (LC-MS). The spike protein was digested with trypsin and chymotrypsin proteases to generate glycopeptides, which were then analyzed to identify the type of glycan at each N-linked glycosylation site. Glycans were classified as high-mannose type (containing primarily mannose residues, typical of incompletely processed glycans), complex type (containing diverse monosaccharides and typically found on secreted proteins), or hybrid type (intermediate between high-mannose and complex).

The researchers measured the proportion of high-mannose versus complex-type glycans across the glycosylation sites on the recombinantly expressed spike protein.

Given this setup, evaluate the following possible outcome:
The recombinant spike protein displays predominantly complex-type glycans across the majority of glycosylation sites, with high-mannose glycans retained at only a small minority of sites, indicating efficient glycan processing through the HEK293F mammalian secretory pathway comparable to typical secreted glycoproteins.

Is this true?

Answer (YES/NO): YES